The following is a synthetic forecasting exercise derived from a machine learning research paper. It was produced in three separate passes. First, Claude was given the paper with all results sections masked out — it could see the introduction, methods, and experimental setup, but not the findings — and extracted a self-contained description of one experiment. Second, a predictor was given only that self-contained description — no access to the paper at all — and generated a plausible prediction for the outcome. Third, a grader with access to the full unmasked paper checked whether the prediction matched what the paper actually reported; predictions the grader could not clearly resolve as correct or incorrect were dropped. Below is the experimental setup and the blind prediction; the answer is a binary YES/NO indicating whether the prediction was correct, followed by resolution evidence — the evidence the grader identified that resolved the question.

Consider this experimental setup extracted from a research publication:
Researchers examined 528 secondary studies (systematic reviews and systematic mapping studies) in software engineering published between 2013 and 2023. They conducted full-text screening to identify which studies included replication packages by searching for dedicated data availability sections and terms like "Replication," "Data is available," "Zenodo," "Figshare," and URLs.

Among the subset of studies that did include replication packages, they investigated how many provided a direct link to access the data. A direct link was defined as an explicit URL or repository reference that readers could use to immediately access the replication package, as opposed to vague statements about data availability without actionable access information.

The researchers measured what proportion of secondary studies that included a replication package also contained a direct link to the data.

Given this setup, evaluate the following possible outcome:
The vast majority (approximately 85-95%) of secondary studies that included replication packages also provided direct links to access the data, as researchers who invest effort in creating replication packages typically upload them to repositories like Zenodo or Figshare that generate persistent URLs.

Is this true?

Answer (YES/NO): NO